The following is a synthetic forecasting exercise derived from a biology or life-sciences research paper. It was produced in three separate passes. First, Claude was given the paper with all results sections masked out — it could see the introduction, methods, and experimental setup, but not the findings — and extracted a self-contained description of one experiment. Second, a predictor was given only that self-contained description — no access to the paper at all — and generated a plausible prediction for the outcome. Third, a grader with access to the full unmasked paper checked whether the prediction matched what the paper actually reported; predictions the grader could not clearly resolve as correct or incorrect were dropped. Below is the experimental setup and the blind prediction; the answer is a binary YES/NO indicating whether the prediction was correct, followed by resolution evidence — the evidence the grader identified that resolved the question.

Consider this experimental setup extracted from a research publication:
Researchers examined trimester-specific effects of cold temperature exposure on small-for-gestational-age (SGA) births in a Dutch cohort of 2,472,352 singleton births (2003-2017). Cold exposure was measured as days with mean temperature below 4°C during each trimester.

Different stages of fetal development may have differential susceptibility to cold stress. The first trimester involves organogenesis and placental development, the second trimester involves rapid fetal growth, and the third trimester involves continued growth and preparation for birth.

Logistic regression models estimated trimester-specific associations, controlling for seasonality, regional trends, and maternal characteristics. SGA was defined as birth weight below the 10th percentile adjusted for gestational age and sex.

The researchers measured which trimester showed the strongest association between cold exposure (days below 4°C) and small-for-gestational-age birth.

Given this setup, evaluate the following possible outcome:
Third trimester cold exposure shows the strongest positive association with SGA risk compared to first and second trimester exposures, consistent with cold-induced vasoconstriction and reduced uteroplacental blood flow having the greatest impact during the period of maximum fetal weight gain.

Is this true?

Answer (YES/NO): NO